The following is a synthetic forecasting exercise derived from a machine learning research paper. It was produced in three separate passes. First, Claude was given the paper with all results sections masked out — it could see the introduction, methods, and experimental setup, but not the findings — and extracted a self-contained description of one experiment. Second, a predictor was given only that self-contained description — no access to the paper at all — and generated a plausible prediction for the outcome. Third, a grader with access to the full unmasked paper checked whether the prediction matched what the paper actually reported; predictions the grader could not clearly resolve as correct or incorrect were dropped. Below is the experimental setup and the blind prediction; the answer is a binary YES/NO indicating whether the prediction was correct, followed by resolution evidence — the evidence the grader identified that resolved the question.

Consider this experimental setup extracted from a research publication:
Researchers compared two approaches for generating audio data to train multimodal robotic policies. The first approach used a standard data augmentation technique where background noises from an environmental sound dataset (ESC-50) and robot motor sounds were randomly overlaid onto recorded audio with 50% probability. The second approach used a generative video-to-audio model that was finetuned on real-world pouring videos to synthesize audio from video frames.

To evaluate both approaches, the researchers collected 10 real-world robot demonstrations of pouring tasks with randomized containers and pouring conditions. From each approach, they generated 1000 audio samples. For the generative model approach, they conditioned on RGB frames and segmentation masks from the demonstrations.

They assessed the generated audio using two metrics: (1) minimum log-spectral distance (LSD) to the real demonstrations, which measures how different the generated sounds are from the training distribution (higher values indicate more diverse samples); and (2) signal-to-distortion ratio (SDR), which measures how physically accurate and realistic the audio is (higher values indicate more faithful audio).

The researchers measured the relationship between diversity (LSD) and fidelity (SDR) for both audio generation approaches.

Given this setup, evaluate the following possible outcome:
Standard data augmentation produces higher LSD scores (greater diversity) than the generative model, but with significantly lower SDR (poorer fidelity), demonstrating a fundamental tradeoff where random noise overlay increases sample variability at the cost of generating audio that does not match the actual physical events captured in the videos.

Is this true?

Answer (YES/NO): NO